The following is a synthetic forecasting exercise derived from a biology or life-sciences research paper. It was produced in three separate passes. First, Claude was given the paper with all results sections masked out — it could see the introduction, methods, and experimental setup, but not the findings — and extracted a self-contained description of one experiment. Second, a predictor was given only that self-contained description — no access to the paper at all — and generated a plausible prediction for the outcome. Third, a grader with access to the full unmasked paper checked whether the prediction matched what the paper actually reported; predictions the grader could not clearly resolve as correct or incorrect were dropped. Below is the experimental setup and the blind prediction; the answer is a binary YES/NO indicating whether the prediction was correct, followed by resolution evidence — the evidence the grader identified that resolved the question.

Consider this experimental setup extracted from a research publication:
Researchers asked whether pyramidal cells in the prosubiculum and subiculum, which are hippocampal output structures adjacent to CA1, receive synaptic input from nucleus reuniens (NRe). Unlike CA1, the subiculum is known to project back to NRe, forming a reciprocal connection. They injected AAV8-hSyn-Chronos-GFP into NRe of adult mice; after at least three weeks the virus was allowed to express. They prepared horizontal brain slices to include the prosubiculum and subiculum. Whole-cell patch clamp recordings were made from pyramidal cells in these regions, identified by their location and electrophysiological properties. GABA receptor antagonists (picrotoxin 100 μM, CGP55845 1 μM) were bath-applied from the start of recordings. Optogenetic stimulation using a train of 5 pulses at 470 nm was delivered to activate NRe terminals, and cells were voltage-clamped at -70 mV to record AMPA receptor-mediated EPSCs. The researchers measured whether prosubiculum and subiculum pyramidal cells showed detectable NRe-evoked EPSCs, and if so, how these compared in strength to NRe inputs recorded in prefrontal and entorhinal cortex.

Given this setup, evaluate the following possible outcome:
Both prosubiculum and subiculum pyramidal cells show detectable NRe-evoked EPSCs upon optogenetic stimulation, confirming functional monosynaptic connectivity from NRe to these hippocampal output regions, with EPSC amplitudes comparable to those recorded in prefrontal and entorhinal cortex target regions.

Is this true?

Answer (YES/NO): NO